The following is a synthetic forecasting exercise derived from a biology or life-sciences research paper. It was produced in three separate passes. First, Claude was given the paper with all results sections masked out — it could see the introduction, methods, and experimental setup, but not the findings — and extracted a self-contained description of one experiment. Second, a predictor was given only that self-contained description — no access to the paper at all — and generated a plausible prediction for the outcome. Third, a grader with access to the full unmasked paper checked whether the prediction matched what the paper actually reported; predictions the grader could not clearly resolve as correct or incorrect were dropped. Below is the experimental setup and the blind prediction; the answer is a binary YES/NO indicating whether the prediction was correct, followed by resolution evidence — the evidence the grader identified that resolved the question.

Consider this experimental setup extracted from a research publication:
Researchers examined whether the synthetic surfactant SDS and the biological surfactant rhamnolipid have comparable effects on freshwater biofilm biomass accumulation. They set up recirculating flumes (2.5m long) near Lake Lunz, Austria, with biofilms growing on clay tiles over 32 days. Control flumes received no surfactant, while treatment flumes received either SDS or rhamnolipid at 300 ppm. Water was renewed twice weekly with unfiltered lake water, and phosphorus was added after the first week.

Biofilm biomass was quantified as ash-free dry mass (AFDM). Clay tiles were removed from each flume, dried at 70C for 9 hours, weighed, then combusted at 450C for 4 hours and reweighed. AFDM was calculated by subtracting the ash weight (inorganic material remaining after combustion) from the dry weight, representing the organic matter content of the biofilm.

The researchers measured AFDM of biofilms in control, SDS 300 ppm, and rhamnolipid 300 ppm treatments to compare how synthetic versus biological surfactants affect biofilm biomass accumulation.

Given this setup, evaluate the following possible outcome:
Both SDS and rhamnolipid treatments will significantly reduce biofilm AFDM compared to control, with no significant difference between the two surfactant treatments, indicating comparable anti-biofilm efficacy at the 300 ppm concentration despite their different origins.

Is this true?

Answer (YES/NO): NO